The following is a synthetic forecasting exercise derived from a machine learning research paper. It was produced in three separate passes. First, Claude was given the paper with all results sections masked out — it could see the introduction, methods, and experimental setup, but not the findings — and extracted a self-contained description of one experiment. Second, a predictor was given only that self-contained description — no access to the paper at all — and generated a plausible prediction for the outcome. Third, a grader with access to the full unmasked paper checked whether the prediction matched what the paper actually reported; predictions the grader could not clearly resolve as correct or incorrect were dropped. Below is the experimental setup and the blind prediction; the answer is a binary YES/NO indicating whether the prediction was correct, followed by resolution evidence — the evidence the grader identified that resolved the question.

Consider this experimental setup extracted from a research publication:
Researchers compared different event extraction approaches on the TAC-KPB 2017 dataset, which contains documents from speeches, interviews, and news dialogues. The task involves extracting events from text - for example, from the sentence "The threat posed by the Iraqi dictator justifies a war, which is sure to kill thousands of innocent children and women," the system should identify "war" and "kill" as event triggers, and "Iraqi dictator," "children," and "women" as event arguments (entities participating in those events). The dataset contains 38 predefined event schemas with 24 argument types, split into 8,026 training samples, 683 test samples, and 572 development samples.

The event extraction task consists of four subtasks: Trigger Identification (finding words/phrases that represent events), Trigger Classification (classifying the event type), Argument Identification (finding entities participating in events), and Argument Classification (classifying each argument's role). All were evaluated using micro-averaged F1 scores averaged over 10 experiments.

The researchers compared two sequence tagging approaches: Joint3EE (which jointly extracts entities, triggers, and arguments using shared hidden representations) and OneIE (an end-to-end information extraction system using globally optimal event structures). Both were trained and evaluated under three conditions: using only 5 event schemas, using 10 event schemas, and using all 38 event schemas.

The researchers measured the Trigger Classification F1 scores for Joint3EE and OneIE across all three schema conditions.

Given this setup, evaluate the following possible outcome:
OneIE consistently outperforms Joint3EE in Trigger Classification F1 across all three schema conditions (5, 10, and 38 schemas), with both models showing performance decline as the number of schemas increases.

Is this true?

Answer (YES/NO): NO